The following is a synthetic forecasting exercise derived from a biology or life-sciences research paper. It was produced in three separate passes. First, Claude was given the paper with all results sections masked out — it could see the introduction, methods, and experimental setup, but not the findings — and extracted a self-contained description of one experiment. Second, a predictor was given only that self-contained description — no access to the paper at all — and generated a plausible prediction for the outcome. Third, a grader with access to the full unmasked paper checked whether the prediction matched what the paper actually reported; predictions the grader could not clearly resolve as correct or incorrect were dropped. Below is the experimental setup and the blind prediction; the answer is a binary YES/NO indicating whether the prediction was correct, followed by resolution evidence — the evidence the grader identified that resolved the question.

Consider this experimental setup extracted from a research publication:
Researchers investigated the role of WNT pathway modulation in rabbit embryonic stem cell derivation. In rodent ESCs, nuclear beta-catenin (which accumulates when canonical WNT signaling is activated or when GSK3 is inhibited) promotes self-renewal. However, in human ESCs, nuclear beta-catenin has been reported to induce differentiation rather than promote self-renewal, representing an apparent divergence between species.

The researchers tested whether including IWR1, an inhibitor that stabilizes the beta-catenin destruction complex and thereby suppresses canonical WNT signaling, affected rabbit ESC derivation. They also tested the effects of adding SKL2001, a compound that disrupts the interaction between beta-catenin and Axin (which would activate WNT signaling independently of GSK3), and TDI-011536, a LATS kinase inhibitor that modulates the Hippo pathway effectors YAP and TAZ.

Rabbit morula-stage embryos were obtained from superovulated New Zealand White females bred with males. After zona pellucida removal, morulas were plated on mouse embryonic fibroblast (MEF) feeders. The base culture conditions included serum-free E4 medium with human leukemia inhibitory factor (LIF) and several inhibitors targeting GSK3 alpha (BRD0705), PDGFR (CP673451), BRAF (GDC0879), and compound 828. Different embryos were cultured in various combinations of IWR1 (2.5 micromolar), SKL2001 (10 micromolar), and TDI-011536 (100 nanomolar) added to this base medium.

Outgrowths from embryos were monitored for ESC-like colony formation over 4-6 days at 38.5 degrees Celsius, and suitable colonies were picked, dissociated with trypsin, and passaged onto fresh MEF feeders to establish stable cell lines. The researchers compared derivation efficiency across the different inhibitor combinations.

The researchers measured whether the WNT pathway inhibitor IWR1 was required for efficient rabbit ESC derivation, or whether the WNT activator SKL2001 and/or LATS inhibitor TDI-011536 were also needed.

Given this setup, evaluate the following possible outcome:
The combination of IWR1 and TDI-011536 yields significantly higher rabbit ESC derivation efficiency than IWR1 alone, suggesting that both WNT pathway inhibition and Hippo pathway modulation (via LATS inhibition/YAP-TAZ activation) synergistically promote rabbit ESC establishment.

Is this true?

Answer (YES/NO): YES